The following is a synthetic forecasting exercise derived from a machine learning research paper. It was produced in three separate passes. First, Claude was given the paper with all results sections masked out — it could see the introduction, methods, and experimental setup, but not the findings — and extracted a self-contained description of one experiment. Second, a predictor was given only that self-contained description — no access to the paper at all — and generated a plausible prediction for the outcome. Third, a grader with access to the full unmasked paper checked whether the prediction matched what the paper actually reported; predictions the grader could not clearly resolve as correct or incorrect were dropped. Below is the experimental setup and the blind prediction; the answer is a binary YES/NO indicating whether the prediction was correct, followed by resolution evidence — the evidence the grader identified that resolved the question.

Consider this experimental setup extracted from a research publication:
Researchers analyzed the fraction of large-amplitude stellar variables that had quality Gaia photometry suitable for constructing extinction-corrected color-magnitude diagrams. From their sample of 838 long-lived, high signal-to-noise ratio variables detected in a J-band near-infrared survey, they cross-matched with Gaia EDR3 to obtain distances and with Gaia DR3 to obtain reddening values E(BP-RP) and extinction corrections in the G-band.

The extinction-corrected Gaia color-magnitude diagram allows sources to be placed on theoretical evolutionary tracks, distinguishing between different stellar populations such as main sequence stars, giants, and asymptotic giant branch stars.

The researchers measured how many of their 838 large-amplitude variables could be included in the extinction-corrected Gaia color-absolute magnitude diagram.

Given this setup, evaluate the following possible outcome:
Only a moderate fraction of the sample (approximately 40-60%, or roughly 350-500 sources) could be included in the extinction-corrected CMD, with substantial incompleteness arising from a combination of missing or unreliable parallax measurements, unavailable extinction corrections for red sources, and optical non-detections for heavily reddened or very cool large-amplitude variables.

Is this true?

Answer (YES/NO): NO